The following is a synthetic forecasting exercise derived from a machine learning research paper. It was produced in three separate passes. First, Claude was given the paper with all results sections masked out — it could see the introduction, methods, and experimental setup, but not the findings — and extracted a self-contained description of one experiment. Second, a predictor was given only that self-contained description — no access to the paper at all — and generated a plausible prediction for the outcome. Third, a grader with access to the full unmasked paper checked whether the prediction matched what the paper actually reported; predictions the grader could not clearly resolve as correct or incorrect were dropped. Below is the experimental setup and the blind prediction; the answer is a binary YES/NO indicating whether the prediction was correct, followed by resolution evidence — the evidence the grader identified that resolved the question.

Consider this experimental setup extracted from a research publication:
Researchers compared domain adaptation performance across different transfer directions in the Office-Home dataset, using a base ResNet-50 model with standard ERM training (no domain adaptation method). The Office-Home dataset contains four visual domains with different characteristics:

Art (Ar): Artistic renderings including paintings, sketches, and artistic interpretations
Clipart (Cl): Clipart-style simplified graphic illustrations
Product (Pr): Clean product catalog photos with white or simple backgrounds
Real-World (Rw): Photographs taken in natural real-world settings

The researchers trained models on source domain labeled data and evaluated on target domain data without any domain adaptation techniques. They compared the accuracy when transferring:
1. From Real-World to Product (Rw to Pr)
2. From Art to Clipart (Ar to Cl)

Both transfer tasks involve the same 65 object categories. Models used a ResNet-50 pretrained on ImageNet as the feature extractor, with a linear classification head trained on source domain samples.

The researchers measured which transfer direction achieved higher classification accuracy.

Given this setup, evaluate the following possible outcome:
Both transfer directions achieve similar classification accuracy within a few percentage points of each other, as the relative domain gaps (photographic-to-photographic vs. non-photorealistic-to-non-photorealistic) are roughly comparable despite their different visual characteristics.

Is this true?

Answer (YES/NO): NO